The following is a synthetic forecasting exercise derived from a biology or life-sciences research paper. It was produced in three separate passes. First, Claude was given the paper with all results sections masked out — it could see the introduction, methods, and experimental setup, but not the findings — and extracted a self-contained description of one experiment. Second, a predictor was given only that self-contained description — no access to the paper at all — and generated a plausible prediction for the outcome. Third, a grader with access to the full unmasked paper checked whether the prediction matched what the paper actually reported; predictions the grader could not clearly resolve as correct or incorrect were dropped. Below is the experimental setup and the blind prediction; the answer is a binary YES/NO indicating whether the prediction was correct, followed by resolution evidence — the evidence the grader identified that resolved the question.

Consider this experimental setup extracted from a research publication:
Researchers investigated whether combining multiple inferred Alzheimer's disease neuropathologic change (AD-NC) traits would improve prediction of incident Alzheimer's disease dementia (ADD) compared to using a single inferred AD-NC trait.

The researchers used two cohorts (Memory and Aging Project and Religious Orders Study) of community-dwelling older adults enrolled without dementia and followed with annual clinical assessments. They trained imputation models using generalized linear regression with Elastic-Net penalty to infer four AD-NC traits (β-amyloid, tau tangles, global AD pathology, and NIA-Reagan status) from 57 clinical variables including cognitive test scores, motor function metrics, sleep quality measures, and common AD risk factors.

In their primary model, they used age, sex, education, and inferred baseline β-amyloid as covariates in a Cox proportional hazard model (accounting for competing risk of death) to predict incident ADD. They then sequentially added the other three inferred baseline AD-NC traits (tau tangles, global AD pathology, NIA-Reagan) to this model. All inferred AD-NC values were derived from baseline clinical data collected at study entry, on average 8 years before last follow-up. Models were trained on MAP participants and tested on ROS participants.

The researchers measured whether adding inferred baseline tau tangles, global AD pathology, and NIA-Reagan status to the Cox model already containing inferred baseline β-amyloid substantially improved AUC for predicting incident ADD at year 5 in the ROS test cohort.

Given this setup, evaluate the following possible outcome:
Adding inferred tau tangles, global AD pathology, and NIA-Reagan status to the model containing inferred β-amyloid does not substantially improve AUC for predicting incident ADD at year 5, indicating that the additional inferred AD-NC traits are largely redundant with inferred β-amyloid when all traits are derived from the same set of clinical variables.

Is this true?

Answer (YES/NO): YES